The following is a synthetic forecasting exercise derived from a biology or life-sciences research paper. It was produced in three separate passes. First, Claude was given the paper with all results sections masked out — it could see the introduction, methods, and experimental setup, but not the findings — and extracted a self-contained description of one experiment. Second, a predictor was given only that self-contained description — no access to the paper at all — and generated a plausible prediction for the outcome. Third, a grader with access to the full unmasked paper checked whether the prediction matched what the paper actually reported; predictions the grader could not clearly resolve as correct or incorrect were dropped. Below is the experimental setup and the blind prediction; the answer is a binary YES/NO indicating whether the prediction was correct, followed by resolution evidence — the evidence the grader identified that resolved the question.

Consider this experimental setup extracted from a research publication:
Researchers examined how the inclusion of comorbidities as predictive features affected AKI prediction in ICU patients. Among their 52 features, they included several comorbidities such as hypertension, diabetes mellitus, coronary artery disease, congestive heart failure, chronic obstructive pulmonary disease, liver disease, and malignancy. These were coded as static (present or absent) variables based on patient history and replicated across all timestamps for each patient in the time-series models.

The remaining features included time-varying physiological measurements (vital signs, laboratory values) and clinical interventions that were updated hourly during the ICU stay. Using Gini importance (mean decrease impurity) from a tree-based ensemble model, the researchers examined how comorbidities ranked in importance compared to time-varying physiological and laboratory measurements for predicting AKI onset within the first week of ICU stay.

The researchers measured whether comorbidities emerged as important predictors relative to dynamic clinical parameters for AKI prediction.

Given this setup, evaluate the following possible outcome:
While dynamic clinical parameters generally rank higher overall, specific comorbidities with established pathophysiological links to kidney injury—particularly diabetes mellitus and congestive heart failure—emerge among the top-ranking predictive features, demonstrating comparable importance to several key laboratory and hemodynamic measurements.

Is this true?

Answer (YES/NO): NO